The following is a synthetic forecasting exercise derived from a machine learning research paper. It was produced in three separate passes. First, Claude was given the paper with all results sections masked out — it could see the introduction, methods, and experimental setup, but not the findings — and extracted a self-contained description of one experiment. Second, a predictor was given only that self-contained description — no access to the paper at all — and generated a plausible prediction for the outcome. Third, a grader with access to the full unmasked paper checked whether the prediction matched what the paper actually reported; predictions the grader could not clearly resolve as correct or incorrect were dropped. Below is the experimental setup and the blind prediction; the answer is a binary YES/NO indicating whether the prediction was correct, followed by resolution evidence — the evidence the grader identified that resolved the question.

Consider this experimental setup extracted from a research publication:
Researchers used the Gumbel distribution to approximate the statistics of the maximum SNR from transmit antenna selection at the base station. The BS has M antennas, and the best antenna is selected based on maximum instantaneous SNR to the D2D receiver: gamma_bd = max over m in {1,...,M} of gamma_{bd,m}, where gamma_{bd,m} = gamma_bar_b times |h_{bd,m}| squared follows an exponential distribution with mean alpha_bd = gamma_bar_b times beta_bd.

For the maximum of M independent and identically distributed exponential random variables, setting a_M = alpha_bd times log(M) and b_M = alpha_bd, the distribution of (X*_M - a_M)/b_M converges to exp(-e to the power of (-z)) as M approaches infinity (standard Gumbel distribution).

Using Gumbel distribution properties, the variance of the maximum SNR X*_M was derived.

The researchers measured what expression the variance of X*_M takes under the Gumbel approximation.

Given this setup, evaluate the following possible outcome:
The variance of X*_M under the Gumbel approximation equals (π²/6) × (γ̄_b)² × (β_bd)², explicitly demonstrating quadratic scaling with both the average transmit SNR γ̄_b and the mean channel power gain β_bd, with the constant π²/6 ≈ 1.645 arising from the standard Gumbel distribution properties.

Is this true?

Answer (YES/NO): YES